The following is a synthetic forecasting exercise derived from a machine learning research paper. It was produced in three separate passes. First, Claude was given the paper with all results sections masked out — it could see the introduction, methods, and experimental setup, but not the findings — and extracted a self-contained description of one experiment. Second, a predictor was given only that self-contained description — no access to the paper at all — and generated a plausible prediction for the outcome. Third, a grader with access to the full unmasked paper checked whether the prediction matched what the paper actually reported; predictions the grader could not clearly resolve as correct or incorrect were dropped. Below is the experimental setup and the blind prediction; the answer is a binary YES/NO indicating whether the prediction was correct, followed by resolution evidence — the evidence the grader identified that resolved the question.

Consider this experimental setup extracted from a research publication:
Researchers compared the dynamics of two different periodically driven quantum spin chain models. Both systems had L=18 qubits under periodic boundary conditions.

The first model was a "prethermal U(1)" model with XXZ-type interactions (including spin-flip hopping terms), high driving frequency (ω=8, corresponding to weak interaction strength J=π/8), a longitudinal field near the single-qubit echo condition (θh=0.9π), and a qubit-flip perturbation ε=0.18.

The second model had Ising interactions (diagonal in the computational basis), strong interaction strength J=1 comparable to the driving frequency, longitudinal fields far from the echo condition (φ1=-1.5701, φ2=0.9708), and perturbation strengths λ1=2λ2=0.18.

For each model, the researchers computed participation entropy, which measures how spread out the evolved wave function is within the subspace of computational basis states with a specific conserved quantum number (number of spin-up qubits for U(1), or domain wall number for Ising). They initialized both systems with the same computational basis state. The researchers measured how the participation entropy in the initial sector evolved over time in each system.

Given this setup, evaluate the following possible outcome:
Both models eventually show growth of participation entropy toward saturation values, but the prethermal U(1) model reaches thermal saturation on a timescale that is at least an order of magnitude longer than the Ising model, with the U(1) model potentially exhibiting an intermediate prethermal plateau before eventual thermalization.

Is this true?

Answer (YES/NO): NO